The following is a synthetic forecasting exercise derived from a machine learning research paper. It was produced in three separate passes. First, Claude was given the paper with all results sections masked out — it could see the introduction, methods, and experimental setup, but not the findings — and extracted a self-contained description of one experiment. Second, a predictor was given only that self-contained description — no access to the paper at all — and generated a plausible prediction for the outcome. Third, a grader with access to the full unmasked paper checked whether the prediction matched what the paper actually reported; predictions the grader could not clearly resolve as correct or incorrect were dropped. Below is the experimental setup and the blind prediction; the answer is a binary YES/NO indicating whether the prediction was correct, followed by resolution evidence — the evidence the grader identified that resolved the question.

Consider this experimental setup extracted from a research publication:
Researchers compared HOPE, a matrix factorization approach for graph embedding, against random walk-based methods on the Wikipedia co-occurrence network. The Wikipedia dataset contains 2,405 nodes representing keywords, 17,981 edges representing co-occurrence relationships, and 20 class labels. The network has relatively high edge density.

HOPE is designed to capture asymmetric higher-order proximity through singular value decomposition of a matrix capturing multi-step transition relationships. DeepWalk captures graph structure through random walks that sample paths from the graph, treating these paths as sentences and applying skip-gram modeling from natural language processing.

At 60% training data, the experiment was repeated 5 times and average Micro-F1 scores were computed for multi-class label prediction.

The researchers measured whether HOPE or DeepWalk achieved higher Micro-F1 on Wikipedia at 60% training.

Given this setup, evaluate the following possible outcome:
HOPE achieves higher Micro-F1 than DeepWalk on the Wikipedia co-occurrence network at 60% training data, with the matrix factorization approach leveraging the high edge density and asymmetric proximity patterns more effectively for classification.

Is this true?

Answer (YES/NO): NO